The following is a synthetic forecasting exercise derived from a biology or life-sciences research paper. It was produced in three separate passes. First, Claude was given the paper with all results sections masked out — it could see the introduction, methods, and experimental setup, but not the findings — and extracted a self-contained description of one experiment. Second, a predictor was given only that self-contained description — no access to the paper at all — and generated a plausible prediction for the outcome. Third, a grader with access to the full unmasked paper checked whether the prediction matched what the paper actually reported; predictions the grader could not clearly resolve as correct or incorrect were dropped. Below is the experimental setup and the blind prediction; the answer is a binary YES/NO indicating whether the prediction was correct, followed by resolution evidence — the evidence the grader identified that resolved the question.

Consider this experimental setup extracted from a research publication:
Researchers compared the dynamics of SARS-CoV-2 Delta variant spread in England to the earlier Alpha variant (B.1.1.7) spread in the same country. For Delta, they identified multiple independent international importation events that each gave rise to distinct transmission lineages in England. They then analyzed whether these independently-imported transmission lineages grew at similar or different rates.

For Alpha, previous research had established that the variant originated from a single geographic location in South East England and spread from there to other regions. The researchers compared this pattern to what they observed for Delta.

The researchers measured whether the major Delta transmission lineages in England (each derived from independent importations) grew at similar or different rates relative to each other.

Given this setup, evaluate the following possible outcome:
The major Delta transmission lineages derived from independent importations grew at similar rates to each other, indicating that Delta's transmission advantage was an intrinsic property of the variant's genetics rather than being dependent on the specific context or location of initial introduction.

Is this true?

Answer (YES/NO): YES